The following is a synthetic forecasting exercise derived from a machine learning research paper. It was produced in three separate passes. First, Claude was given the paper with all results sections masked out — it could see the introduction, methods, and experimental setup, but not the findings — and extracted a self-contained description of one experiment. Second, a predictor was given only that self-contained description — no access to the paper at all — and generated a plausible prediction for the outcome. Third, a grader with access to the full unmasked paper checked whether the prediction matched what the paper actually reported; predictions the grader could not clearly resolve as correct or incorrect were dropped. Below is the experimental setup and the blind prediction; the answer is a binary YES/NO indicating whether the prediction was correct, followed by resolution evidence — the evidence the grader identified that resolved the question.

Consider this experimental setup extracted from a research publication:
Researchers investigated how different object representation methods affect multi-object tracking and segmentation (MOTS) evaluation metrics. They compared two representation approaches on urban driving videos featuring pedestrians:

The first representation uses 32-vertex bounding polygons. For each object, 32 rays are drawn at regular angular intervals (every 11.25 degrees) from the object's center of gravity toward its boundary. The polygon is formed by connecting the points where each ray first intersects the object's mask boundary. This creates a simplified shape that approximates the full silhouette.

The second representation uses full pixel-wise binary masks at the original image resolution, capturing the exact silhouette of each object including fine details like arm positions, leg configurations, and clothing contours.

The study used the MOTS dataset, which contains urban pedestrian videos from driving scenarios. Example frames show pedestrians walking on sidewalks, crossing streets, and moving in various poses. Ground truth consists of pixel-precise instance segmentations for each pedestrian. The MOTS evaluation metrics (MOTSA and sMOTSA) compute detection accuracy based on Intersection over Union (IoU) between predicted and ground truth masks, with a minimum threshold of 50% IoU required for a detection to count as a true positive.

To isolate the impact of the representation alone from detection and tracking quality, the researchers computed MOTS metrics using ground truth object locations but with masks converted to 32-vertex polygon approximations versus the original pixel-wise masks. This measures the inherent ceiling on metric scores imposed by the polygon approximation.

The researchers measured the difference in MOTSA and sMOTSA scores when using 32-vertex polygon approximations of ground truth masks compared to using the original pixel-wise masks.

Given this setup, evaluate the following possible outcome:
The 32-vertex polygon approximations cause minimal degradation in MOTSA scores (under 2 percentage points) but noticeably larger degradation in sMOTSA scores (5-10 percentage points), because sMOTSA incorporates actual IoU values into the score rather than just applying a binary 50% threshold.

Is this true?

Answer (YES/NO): NO